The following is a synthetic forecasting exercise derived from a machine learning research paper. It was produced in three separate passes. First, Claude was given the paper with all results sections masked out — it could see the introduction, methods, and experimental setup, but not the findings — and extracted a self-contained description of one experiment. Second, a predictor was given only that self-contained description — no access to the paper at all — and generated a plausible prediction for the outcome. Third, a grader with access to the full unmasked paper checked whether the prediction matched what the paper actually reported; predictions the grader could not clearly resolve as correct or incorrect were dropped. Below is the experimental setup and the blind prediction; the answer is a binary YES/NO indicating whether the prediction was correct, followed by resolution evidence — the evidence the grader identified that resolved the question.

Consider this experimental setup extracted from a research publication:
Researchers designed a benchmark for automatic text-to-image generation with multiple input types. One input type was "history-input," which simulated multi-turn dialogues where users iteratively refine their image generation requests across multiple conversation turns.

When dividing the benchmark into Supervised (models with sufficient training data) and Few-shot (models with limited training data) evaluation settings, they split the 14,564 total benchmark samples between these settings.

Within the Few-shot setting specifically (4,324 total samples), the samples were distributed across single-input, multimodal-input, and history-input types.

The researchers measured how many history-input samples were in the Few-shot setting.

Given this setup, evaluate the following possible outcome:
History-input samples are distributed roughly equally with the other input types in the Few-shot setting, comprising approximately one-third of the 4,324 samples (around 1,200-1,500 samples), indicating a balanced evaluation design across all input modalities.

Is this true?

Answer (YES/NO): NO